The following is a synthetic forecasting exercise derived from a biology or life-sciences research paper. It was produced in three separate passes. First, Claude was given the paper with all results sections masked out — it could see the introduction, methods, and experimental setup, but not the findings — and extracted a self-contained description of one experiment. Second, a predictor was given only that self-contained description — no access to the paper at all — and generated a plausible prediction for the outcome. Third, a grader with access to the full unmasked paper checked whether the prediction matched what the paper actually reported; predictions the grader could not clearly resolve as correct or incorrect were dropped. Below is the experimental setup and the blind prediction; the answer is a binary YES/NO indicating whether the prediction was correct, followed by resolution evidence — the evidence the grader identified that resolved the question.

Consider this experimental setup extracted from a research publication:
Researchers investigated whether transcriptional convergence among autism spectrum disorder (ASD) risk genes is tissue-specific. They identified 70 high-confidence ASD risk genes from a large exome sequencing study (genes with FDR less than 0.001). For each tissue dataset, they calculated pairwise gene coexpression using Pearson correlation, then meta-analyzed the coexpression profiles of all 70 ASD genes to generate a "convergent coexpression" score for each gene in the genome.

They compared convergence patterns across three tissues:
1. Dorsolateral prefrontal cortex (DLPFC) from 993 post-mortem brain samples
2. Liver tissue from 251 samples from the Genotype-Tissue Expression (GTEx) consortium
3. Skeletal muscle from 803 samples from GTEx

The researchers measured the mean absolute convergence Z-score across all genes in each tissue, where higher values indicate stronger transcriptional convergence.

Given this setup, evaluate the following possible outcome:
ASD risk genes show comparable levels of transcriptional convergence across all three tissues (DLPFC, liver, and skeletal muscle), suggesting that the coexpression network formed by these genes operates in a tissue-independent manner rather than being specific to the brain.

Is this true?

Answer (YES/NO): NO